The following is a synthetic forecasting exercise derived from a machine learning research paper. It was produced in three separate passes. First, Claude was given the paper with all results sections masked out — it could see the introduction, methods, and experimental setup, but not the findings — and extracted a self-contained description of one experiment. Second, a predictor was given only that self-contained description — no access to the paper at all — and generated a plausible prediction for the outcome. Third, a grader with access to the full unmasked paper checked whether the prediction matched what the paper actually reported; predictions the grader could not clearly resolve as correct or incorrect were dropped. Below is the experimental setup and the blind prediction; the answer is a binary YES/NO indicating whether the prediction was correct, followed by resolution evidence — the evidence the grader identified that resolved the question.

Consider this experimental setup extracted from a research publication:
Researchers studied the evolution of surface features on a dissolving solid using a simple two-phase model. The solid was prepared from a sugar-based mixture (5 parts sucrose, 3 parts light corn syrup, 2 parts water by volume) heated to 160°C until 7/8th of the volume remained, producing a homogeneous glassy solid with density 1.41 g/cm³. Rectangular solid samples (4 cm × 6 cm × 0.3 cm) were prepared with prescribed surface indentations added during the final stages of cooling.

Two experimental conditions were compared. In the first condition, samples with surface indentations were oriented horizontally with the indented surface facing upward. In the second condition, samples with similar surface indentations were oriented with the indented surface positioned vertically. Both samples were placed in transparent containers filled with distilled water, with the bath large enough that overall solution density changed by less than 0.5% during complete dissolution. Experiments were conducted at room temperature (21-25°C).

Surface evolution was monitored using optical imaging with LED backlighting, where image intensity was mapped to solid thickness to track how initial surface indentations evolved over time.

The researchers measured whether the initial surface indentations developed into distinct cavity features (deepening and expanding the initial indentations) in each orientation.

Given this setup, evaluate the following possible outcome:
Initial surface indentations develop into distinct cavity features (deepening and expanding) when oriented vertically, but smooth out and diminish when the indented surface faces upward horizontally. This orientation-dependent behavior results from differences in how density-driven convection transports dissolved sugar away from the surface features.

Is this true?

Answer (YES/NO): NO